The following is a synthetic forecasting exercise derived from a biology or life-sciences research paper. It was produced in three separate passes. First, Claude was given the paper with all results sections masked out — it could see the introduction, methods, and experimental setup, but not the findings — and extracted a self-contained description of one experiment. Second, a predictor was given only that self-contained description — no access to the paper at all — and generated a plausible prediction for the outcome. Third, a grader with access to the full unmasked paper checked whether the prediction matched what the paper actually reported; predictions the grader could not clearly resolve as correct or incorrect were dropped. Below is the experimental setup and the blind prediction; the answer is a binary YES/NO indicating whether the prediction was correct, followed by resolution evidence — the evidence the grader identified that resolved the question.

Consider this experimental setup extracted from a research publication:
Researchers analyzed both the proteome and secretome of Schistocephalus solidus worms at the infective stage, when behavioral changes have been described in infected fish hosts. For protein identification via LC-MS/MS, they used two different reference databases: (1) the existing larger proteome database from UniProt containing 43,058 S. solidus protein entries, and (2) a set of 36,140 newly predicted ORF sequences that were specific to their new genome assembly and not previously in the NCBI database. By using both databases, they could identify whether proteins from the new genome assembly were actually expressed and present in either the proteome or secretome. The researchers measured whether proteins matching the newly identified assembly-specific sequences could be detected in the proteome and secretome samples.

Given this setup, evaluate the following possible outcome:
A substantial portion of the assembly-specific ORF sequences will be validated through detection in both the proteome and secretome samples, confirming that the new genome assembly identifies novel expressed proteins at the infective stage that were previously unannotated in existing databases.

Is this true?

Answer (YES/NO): NO